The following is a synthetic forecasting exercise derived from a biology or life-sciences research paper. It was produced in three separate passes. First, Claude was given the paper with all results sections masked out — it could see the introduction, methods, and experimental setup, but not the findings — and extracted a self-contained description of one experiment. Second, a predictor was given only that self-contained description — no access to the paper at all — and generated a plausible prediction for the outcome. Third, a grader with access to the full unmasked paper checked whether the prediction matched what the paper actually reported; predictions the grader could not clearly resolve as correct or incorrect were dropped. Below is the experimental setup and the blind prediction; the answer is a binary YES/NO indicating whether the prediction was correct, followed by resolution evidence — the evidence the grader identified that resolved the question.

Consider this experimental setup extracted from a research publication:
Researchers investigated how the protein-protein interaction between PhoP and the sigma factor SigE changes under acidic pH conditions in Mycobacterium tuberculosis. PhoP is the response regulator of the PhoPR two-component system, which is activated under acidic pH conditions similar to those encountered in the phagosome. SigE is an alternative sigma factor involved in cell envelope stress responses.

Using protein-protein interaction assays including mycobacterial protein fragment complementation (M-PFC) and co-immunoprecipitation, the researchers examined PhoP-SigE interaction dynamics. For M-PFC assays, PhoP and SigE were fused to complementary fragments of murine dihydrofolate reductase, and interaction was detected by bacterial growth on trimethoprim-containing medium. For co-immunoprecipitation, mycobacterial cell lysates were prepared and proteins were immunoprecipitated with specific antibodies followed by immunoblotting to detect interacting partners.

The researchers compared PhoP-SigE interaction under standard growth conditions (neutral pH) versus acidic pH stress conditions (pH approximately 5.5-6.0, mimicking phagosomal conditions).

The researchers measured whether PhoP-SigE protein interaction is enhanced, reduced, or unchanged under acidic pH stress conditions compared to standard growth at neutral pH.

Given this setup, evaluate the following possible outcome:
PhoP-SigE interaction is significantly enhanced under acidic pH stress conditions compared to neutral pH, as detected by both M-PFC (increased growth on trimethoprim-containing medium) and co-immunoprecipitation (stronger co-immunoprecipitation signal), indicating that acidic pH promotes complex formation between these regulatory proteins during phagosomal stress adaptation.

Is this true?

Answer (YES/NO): NO